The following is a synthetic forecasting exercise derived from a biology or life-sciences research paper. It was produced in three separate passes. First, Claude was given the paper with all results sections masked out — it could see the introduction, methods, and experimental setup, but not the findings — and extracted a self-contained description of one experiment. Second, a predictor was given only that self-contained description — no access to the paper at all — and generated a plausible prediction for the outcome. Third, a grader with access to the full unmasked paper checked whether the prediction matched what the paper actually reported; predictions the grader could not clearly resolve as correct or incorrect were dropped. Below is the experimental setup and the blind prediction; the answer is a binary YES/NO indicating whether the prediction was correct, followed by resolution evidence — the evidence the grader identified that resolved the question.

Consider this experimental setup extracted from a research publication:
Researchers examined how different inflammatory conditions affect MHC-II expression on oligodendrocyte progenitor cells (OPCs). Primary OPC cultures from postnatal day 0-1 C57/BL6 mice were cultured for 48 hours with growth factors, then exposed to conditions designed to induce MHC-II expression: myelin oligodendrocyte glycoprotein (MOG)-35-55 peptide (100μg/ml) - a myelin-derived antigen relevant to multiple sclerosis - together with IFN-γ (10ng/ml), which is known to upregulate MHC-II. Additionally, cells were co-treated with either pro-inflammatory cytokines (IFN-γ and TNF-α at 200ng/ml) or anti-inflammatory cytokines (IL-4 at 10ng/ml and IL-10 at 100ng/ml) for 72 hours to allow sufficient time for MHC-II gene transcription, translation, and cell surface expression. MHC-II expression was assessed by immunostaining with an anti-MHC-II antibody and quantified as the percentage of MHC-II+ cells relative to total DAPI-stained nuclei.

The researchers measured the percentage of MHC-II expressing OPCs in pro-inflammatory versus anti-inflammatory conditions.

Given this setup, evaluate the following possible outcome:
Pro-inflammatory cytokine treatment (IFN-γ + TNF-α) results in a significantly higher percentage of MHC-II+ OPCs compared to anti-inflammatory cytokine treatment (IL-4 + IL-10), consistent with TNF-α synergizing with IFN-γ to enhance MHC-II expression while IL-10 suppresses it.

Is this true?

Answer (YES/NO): YES